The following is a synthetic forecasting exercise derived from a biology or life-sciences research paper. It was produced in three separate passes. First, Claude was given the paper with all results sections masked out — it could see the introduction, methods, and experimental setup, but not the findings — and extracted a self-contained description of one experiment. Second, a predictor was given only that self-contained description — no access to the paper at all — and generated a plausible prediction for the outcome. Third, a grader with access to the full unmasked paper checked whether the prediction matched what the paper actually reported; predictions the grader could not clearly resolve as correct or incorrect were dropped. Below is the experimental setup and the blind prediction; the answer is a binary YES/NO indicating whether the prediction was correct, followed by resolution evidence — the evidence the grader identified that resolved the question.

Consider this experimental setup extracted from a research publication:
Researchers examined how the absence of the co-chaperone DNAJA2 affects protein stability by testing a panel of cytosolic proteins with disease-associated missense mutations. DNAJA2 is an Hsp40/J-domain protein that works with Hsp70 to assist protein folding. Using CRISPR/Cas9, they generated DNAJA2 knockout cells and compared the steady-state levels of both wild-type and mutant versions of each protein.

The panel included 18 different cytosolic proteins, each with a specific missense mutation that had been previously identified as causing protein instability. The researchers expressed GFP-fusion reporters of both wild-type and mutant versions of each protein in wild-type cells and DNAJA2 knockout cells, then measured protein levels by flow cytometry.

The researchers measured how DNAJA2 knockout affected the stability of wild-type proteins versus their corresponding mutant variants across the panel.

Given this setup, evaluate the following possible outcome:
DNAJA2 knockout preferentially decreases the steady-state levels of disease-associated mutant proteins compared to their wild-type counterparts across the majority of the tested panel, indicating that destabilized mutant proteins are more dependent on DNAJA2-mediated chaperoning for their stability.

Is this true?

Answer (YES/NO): NO